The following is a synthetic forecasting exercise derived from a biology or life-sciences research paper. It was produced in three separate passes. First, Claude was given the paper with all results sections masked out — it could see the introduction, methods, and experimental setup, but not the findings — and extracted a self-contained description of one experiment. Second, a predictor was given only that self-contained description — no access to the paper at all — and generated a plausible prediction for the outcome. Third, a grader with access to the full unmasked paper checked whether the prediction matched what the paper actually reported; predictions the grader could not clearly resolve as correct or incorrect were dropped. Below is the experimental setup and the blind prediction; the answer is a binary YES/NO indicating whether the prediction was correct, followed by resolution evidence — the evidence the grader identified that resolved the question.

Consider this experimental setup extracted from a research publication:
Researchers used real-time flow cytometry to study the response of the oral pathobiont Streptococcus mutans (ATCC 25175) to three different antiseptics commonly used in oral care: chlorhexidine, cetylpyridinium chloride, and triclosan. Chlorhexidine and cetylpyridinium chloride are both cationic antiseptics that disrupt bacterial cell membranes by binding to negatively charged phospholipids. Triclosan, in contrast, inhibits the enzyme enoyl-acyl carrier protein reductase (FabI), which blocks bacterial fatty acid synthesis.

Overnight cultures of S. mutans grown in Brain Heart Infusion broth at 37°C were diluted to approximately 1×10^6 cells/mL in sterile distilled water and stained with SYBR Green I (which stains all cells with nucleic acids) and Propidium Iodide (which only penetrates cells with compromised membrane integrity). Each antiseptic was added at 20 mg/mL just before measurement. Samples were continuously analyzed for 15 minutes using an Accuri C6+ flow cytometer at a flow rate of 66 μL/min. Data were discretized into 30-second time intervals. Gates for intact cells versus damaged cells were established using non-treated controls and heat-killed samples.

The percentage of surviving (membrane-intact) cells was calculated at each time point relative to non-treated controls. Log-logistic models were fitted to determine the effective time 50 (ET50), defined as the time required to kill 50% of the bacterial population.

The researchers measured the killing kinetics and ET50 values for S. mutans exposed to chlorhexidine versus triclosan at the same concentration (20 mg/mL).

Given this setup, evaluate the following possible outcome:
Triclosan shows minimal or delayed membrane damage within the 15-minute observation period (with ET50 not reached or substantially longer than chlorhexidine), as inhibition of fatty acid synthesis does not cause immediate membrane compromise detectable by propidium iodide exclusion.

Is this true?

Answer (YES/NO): NO